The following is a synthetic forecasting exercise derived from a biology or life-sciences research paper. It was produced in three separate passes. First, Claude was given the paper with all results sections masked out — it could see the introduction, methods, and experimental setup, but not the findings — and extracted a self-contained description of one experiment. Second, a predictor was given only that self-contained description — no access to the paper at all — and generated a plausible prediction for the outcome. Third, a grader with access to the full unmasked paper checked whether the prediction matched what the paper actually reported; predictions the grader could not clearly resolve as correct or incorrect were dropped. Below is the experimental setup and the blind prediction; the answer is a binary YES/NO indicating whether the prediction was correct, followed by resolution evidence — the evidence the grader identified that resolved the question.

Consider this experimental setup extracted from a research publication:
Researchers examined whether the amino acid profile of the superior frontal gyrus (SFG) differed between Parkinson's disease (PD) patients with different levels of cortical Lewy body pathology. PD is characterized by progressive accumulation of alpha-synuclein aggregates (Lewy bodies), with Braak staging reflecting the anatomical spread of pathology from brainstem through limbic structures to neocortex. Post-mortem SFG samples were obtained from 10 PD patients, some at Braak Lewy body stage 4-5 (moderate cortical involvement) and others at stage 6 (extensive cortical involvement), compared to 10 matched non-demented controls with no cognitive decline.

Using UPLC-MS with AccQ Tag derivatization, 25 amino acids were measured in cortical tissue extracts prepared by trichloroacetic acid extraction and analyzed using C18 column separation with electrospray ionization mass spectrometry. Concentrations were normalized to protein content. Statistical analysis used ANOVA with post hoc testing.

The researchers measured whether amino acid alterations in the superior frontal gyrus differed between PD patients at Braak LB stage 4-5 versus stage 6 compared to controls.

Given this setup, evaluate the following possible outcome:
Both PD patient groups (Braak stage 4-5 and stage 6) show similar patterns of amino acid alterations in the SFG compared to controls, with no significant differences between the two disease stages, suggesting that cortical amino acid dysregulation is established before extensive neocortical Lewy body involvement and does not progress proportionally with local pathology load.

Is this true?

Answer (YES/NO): NO